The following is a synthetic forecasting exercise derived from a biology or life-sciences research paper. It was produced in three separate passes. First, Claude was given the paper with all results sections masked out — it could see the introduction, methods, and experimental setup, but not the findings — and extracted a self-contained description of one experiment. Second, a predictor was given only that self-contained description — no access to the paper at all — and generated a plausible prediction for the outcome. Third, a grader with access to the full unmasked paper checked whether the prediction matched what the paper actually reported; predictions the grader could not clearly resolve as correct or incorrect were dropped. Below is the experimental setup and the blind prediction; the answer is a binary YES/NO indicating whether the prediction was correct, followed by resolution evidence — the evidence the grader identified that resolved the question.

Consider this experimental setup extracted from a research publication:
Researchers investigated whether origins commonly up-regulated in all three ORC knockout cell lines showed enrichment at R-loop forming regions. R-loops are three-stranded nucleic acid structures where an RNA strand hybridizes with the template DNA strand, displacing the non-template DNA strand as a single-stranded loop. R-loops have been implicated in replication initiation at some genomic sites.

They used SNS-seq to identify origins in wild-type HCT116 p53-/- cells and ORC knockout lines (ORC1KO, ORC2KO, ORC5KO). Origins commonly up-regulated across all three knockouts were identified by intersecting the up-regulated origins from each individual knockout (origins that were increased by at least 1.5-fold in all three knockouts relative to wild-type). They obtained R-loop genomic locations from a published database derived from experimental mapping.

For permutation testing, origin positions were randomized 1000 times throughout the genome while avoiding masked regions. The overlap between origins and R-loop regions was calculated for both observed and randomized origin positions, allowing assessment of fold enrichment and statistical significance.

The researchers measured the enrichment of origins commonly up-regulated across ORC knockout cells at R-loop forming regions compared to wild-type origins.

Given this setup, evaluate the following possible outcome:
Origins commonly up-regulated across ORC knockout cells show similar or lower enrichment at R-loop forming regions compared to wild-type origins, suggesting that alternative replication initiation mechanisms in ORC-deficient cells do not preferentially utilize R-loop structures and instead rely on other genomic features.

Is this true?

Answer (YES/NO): YES